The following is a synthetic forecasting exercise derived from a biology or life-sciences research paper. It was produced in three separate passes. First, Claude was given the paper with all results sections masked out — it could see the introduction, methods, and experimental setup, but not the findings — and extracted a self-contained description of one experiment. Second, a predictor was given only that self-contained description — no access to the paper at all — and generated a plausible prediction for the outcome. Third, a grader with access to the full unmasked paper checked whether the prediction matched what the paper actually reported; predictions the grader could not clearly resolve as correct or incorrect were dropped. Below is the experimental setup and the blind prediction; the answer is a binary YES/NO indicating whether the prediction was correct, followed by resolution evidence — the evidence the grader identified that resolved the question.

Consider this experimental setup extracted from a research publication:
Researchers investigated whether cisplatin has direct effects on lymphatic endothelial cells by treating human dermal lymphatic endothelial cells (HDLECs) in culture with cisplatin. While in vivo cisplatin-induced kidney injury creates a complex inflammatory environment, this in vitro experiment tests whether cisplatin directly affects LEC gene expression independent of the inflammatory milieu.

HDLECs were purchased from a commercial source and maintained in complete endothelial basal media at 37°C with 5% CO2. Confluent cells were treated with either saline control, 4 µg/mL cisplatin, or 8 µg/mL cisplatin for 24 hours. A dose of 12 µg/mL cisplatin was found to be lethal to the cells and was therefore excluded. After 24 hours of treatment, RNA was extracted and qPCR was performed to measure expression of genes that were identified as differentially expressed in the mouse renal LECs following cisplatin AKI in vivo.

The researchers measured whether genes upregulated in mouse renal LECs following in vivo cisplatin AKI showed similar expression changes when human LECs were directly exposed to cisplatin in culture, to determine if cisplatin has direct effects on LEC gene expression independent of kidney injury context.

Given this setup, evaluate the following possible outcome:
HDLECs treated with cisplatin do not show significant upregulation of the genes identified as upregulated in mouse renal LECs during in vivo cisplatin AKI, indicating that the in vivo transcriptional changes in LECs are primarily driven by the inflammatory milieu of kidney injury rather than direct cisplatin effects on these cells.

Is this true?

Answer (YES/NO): NO